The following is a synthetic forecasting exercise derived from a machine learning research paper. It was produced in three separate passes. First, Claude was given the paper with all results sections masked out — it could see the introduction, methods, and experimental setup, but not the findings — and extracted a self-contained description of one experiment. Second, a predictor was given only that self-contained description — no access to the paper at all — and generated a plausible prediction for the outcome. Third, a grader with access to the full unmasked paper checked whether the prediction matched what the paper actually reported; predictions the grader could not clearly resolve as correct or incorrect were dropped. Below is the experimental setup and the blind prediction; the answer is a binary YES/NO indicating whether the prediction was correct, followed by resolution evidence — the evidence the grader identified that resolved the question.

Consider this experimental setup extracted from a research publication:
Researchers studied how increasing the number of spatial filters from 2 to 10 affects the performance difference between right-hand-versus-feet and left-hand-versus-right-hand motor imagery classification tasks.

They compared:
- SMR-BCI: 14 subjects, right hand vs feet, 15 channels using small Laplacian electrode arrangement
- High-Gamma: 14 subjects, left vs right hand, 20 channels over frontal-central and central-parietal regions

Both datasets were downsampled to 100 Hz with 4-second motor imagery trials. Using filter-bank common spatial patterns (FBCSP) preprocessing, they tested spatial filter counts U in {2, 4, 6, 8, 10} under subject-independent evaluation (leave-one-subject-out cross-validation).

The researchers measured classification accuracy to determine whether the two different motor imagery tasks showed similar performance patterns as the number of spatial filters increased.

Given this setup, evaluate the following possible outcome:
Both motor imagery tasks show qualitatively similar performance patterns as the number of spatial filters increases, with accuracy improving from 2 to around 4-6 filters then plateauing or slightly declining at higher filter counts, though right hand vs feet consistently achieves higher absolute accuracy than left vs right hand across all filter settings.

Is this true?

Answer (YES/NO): NO